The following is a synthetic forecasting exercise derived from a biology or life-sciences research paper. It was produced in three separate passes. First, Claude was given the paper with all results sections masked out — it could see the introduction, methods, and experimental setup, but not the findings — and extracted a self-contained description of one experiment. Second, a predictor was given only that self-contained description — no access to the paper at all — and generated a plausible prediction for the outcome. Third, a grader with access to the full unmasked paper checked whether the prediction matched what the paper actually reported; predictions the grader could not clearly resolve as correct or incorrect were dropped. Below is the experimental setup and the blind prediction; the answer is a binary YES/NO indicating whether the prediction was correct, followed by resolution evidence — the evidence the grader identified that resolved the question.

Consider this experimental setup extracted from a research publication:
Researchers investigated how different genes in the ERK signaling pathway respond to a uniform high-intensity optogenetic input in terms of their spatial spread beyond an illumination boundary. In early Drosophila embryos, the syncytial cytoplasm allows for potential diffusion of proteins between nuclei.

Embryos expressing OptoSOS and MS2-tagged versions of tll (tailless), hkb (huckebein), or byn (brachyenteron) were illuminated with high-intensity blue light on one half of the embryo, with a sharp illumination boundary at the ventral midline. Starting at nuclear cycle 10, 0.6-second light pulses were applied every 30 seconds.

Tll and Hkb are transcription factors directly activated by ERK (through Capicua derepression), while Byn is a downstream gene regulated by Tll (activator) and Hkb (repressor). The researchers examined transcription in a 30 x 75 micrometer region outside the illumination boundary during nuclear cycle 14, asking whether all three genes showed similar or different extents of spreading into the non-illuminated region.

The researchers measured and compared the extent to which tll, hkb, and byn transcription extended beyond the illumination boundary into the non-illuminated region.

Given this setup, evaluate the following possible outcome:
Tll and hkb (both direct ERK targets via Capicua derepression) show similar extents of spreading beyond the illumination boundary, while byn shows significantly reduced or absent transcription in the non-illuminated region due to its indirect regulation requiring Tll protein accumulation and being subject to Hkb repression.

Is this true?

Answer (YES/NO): NO